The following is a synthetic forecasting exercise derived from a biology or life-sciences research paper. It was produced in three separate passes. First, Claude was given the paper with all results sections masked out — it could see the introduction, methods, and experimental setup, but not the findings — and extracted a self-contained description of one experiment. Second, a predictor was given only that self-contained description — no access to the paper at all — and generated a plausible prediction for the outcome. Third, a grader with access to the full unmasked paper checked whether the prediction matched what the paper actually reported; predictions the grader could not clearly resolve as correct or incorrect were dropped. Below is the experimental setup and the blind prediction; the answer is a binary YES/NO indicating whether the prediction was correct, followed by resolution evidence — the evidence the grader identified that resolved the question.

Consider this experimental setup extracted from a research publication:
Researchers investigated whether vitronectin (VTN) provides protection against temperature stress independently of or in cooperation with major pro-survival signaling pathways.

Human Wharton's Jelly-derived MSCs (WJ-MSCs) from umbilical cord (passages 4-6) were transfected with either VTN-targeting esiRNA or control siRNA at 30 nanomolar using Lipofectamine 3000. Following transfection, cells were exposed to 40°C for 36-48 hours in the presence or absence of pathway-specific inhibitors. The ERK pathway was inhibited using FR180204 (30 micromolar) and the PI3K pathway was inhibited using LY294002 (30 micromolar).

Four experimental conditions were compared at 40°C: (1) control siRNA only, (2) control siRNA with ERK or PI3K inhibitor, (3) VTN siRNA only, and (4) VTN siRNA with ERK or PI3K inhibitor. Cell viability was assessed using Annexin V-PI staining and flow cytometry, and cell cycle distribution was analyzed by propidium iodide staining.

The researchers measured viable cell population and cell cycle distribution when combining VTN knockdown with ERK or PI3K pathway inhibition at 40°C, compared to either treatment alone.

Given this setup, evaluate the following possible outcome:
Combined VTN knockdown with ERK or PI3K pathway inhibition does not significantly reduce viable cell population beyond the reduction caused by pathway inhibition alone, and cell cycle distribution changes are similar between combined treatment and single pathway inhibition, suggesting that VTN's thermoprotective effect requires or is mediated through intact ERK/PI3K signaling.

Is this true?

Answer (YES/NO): NO